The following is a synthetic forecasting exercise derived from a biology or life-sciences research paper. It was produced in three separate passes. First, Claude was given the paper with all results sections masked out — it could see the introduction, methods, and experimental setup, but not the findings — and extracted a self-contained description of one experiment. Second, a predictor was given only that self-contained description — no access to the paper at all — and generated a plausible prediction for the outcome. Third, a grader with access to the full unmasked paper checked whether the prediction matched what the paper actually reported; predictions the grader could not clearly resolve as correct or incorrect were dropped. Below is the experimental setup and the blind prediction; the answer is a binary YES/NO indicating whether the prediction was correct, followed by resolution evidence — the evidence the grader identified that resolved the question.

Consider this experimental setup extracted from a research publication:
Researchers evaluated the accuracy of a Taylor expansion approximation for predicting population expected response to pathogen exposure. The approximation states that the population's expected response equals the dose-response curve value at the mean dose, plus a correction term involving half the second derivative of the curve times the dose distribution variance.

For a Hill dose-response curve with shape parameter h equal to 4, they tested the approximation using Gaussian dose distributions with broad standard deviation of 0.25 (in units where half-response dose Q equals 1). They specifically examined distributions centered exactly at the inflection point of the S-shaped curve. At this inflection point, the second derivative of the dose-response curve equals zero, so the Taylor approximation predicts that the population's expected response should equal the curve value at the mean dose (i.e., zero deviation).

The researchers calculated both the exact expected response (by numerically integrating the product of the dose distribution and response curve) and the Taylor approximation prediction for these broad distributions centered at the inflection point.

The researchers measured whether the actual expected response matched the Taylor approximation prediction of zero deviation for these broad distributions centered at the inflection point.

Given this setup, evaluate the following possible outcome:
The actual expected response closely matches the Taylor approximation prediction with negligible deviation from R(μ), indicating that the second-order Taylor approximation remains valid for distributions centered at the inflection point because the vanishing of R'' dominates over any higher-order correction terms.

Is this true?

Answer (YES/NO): NO